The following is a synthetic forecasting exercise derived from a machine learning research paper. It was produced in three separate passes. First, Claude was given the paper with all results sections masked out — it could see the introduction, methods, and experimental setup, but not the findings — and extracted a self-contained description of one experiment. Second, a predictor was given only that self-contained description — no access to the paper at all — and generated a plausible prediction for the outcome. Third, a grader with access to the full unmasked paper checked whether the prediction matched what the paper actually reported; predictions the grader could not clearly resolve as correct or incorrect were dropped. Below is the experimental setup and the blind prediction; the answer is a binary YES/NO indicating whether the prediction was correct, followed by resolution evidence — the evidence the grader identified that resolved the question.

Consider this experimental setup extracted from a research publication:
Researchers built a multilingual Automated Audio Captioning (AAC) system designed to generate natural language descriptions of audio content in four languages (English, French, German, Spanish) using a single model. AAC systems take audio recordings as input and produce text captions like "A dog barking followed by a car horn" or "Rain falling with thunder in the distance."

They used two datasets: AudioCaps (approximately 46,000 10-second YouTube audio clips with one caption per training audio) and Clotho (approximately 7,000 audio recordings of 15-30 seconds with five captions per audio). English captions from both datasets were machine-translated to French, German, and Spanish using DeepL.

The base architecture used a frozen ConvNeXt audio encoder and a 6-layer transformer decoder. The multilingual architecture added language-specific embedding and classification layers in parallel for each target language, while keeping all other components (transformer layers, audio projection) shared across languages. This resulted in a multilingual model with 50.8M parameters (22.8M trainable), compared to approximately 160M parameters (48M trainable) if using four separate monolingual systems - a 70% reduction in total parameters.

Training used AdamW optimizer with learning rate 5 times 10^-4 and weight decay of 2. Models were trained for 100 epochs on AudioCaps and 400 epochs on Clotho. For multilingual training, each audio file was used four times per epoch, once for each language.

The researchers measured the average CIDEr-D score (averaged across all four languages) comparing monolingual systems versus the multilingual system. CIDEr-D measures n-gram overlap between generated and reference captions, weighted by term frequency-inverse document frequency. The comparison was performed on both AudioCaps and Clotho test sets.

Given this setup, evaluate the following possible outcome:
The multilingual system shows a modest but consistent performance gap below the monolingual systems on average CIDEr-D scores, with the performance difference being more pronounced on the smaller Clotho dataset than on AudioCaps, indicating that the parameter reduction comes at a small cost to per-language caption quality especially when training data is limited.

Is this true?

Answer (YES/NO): NO